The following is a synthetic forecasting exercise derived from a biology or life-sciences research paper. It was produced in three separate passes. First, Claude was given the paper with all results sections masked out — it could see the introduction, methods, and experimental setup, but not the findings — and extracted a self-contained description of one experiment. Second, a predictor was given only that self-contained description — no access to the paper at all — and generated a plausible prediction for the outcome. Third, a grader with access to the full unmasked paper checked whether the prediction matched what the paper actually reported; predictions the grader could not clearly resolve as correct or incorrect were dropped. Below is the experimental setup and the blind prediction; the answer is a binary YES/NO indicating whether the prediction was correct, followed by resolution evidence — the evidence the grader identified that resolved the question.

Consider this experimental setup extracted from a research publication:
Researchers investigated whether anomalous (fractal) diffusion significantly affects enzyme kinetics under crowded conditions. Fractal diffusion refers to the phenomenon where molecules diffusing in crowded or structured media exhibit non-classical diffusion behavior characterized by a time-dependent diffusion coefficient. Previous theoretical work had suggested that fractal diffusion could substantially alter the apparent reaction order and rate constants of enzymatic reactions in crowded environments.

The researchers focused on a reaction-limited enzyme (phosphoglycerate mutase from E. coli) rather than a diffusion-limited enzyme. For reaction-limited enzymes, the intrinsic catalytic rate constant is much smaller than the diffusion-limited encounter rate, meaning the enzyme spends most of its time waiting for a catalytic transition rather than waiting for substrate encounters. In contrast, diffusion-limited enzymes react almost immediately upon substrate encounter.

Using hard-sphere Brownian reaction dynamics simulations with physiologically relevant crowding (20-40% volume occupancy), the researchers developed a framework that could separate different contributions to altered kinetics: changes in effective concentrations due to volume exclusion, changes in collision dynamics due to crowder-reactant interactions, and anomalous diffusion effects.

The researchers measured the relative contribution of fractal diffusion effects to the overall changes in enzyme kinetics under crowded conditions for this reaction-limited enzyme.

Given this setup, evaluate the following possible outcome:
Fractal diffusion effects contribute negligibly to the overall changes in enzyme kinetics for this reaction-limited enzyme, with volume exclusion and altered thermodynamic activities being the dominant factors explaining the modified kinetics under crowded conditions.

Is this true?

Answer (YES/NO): YES